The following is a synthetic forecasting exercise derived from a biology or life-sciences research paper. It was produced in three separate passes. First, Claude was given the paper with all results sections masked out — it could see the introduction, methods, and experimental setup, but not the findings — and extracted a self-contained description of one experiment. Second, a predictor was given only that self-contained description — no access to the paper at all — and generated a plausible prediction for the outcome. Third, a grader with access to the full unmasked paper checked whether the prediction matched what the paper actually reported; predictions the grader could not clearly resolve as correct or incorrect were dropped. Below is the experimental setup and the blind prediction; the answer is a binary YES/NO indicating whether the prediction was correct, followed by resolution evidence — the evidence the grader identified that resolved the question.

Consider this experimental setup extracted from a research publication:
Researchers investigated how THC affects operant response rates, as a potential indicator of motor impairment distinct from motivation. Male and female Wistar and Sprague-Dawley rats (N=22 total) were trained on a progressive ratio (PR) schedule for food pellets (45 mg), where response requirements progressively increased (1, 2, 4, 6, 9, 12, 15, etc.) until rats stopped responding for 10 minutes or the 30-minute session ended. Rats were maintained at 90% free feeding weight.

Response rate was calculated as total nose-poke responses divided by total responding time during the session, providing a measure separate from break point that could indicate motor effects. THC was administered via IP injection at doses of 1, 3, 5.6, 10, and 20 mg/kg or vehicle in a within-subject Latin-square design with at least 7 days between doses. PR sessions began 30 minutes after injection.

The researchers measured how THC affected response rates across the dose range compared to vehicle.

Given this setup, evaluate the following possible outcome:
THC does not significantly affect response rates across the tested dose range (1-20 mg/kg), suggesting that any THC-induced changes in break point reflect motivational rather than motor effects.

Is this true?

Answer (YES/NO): NO